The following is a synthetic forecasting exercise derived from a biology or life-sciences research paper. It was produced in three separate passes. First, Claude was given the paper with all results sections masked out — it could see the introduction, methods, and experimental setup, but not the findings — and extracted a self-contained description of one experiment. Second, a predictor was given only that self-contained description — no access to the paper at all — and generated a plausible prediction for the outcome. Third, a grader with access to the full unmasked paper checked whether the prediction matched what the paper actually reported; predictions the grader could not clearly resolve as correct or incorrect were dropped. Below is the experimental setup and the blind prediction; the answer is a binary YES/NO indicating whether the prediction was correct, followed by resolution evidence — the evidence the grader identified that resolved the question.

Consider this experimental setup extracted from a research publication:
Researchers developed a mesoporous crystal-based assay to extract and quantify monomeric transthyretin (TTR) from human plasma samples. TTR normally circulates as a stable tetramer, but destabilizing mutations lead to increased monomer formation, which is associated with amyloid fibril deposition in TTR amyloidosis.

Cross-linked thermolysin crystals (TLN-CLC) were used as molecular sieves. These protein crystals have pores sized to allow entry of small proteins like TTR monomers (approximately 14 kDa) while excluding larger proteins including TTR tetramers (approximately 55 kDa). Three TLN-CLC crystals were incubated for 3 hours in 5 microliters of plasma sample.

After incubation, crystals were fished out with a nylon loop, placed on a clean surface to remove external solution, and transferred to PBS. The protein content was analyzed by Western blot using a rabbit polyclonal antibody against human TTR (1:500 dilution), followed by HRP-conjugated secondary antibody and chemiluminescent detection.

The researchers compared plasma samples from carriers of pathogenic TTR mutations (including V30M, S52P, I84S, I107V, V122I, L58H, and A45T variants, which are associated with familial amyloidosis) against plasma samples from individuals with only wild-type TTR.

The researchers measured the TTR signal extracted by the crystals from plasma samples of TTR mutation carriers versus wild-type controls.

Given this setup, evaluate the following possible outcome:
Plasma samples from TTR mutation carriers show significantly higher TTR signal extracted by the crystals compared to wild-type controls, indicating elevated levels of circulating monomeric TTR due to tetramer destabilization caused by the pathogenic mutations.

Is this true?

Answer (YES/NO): YES